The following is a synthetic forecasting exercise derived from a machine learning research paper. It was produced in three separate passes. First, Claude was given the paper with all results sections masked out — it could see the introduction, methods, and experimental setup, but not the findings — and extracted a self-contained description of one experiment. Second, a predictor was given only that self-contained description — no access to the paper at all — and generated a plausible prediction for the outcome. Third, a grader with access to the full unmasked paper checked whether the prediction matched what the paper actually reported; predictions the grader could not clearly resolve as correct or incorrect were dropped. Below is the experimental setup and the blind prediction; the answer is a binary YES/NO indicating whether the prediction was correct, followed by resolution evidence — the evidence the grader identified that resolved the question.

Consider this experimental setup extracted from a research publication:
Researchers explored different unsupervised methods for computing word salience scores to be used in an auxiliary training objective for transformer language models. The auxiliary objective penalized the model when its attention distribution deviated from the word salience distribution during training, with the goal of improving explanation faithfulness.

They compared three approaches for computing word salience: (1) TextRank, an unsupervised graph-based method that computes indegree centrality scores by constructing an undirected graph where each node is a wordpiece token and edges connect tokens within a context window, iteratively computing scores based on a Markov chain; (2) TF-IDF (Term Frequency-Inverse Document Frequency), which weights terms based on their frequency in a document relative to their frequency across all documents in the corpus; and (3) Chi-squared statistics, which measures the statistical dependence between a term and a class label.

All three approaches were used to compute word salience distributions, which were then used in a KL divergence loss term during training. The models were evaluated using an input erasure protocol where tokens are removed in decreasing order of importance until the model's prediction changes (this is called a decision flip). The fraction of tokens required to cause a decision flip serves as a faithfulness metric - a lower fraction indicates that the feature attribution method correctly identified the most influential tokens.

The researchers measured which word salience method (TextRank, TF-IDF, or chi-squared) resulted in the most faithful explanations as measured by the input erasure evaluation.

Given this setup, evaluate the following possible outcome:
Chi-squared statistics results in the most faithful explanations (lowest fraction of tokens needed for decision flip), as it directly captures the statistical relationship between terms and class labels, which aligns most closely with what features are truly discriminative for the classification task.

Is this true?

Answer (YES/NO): NO